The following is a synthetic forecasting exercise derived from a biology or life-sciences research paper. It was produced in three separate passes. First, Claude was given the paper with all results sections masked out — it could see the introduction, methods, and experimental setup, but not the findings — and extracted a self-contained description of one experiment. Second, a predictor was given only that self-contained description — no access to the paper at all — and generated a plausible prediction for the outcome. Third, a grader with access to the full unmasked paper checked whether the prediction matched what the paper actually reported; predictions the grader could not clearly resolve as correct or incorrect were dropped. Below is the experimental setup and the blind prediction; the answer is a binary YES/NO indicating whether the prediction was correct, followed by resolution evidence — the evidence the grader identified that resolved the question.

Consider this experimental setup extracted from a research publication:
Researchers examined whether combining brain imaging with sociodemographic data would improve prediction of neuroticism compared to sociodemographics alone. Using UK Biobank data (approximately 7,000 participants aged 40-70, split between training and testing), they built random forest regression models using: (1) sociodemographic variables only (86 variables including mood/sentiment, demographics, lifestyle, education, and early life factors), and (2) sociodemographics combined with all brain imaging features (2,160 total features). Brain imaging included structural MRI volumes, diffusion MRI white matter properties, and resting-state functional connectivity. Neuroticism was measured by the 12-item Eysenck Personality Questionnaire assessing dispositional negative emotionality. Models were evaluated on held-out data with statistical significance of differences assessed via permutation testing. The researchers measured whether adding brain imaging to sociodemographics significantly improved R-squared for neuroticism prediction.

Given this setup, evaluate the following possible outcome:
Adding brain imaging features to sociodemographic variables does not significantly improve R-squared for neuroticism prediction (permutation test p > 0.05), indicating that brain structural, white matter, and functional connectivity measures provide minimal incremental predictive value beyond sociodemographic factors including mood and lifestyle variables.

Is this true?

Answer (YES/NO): YES